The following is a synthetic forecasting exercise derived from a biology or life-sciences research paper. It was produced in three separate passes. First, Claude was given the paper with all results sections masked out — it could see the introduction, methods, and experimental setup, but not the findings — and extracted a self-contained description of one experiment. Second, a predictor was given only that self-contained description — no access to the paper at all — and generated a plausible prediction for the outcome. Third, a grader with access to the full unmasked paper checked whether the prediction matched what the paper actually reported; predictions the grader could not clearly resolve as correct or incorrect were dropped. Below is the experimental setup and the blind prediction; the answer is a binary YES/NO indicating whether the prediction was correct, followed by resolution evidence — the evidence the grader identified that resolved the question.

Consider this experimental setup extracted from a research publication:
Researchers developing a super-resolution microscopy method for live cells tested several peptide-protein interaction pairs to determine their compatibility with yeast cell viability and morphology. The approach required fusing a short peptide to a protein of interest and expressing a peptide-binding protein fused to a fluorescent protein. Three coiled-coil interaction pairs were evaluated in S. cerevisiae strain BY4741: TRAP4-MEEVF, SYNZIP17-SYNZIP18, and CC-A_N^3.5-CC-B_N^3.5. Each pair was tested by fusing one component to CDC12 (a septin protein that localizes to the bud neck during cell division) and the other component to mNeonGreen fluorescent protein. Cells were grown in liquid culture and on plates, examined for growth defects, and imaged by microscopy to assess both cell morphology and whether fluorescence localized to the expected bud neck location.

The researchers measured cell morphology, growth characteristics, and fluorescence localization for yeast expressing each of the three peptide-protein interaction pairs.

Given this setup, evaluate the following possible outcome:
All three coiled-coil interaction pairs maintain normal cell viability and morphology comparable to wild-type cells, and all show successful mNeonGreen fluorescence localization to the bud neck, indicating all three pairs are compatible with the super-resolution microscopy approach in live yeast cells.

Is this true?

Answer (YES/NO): NO